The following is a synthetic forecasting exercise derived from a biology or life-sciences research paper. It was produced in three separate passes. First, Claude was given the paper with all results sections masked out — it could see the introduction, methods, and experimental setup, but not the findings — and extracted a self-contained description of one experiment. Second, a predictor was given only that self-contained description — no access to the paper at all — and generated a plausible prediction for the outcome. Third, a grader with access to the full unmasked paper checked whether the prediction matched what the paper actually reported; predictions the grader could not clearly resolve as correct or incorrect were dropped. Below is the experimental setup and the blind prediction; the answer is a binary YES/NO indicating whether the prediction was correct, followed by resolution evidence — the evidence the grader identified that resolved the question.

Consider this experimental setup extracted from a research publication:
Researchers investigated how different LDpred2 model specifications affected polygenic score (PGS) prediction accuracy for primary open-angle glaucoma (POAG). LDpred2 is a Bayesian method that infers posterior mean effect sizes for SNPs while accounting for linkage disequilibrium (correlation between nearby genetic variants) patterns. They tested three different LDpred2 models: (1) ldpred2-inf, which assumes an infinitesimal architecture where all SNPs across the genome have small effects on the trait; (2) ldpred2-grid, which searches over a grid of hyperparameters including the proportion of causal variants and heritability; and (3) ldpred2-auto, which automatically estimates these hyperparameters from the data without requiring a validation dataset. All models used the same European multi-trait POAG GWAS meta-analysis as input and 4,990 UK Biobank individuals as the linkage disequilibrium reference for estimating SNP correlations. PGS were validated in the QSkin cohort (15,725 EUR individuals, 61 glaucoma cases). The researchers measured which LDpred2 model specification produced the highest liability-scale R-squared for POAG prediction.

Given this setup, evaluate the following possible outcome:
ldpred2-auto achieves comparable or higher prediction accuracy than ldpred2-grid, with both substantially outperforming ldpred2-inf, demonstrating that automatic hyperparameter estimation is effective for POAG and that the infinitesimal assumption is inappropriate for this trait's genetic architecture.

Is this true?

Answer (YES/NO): NO